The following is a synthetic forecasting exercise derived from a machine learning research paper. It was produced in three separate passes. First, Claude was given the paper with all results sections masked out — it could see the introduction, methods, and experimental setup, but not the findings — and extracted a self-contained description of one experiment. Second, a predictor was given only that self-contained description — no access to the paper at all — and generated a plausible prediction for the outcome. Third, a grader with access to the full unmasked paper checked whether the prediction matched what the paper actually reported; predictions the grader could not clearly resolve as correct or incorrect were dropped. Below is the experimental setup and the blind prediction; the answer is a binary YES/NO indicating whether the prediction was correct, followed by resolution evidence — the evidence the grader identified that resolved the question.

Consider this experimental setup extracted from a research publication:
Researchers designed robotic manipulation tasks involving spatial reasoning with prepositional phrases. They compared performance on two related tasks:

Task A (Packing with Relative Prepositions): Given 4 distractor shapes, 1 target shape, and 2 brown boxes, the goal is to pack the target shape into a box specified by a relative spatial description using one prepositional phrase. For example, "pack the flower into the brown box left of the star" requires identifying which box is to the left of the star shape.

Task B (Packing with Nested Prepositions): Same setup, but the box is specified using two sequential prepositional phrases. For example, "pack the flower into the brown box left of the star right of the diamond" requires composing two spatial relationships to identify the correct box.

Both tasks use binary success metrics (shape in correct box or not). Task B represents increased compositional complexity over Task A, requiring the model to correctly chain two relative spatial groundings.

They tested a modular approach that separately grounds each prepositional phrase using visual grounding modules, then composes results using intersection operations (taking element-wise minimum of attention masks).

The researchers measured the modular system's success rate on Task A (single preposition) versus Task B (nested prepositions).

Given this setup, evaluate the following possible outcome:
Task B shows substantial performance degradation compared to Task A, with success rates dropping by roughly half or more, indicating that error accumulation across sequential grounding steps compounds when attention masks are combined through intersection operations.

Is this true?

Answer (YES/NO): NO